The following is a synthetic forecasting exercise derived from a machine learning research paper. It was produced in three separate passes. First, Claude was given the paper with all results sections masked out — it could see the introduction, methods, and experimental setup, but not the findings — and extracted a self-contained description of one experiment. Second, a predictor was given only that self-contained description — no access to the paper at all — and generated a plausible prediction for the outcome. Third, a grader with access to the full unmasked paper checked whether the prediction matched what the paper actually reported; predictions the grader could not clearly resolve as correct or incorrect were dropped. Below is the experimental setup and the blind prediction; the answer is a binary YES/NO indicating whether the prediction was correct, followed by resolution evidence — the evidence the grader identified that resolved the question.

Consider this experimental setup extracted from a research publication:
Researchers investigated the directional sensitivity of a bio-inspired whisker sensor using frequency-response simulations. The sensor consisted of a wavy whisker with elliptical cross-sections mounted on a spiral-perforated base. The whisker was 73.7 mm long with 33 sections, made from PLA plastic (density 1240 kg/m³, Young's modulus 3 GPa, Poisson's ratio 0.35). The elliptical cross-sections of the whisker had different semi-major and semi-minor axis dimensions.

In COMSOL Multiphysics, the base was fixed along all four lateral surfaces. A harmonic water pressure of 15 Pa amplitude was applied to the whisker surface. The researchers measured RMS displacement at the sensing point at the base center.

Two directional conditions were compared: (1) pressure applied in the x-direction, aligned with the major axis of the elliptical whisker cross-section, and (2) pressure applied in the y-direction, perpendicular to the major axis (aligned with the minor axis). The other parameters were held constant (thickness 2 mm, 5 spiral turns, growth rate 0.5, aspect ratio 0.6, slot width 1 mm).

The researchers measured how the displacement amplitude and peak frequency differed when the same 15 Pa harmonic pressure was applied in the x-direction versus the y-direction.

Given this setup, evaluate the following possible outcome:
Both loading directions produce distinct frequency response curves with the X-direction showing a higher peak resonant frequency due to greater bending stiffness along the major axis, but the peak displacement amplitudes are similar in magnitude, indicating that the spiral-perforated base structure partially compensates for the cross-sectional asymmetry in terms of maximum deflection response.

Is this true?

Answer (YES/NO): NO